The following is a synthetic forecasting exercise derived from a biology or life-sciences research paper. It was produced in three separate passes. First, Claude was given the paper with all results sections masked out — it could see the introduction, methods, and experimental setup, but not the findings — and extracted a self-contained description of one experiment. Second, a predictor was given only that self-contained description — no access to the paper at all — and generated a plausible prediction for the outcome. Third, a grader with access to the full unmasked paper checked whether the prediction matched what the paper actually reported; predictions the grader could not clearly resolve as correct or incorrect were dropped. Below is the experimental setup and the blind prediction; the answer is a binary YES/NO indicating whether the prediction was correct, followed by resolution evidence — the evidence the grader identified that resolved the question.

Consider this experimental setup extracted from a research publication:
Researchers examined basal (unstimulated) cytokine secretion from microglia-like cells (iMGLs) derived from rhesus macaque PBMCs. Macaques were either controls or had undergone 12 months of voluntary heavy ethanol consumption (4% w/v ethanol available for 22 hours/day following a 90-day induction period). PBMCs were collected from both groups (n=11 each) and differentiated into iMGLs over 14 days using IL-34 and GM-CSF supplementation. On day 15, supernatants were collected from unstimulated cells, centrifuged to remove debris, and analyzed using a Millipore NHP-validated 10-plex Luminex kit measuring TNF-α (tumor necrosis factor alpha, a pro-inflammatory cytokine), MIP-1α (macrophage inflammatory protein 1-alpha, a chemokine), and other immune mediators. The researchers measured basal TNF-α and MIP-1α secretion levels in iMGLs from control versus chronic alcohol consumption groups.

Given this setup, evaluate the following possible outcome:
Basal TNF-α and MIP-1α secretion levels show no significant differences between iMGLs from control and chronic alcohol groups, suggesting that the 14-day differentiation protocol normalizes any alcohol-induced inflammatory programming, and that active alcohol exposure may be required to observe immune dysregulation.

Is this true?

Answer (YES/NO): NO